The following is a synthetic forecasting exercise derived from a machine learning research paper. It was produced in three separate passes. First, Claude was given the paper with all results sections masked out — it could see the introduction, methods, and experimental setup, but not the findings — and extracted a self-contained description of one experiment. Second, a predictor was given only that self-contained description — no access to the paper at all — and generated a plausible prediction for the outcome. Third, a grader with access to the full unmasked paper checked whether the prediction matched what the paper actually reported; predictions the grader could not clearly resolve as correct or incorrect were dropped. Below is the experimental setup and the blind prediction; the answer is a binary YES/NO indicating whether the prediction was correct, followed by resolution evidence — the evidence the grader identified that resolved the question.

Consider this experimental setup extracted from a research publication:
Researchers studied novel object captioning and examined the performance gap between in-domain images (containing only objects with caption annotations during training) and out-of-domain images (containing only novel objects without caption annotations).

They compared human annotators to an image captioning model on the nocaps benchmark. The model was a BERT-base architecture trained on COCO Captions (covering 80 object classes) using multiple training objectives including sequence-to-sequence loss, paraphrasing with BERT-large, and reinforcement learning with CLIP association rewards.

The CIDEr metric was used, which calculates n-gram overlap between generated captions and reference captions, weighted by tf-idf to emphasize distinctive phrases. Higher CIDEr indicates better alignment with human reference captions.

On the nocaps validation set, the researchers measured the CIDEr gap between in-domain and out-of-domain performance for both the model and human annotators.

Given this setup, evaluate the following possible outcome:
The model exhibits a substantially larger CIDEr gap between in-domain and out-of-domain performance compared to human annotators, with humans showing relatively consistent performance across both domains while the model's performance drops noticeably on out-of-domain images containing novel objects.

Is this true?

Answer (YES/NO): NO